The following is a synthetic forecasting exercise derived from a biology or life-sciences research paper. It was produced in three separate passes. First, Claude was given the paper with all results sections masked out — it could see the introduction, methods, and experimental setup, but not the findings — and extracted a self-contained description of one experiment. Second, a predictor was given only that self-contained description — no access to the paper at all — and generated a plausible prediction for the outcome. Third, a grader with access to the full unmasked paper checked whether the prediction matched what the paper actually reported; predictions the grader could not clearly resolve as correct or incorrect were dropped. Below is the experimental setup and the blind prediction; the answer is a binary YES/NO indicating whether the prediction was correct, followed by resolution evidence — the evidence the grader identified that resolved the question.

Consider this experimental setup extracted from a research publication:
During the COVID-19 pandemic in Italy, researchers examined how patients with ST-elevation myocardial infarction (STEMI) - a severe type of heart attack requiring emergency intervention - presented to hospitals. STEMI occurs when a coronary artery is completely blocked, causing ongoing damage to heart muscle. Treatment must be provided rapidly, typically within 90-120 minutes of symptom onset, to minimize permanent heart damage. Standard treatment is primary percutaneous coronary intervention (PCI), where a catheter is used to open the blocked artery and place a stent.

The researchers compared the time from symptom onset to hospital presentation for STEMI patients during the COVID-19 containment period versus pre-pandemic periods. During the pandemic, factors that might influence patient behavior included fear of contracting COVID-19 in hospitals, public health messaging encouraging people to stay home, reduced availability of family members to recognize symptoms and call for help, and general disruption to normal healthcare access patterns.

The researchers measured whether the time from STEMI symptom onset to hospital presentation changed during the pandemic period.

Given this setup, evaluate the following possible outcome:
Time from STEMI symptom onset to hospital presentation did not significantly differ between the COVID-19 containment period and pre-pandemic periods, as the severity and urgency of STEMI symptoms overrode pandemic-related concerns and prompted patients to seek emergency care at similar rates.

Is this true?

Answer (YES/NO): NO